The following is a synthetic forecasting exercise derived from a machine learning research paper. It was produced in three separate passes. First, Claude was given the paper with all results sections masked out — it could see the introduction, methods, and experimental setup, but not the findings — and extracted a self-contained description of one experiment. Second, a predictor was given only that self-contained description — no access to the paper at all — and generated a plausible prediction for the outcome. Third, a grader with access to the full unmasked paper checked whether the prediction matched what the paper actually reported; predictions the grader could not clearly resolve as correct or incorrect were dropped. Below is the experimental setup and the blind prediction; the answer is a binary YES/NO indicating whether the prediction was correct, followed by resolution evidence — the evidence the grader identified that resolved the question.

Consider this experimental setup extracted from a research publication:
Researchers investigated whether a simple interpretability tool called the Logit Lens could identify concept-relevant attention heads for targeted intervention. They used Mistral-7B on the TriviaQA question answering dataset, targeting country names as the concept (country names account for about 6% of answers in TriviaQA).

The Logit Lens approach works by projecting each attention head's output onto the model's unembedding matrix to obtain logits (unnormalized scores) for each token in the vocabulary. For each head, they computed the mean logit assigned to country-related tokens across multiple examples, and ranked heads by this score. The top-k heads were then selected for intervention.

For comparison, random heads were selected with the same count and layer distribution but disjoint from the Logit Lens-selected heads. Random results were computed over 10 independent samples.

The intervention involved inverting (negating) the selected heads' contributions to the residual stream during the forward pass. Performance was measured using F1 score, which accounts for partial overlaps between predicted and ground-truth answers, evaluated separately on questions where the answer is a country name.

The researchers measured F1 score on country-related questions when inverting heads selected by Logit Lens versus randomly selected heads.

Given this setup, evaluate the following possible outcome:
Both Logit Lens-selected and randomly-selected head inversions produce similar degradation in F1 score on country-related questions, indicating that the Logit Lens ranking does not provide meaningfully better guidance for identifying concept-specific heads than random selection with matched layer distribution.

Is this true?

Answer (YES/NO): NO